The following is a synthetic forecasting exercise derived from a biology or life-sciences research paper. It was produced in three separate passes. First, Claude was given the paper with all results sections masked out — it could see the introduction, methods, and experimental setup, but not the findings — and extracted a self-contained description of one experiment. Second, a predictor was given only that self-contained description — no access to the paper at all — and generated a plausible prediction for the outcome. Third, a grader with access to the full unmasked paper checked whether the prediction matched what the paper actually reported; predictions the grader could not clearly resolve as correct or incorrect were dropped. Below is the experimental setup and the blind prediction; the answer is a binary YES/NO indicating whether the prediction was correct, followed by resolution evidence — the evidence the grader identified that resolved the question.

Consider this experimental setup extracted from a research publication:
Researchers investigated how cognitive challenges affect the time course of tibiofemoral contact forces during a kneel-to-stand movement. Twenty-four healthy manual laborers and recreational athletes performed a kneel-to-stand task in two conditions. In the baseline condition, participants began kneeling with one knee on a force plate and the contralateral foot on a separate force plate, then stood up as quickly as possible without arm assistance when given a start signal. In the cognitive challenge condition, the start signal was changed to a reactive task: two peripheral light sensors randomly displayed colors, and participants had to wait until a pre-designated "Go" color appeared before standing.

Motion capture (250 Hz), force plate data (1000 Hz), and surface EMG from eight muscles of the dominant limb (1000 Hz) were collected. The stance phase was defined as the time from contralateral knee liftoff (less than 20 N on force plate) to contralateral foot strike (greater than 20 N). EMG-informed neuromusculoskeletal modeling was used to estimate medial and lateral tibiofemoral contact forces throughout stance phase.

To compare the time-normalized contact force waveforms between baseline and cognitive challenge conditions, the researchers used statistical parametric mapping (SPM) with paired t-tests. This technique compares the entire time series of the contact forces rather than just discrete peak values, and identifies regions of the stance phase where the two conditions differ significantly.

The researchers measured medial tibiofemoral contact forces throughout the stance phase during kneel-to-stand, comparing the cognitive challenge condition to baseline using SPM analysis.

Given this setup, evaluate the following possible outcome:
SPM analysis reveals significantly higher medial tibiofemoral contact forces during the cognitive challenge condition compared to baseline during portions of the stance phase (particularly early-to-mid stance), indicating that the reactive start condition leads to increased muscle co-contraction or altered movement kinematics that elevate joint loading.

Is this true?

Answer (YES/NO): NO